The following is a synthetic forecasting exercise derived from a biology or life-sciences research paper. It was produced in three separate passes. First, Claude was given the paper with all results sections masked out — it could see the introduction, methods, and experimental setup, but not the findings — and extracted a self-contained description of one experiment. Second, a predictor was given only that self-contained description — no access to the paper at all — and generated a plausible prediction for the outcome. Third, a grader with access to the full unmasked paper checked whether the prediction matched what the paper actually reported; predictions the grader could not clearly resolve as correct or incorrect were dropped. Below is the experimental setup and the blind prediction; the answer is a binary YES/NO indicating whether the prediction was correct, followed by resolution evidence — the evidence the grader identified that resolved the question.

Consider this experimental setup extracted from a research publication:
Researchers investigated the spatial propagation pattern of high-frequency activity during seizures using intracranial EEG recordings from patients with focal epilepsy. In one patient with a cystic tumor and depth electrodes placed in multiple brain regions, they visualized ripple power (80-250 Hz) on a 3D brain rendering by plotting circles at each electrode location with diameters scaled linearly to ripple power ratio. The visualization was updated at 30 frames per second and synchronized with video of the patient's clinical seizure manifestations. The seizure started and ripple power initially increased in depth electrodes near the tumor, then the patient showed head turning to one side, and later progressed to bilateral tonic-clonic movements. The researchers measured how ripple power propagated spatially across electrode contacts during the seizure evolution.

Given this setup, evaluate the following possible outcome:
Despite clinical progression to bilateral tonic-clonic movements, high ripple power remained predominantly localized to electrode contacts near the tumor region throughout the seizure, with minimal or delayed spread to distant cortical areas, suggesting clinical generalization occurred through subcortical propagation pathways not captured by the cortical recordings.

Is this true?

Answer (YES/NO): NO